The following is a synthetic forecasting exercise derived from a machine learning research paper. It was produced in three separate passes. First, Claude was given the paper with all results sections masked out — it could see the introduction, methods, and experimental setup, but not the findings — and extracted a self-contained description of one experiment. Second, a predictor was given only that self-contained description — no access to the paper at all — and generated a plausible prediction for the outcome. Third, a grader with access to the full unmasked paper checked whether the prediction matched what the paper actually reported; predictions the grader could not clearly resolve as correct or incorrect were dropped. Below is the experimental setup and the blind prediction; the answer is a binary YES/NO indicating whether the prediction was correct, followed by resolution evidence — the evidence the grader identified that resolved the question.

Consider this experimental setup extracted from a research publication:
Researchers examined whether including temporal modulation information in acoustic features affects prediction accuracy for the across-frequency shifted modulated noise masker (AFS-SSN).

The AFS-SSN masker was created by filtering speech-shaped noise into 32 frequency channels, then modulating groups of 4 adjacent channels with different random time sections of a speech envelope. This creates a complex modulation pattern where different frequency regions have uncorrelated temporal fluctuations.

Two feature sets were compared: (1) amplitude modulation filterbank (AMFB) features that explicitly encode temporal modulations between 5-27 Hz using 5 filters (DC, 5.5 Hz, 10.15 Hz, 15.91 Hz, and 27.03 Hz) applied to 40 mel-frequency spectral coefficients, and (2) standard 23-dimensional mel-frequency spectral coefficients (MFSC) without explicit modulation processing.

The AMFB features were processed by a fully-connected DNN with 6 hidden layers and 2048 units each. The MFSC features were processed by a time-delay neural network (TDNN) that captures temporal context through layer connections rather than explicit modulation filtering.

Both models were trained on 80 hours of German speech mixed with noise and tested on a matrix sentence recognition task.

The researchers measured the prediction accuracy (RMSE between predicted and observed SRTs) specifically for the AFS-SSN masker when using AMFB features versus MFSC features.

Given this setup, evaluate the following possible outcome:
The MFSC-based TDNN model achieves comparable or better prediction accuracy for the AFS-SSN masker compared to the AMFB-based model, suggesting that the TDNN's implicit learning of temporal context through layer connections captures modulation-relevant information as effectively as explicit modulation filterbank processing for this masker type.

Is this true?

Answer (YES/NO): NO